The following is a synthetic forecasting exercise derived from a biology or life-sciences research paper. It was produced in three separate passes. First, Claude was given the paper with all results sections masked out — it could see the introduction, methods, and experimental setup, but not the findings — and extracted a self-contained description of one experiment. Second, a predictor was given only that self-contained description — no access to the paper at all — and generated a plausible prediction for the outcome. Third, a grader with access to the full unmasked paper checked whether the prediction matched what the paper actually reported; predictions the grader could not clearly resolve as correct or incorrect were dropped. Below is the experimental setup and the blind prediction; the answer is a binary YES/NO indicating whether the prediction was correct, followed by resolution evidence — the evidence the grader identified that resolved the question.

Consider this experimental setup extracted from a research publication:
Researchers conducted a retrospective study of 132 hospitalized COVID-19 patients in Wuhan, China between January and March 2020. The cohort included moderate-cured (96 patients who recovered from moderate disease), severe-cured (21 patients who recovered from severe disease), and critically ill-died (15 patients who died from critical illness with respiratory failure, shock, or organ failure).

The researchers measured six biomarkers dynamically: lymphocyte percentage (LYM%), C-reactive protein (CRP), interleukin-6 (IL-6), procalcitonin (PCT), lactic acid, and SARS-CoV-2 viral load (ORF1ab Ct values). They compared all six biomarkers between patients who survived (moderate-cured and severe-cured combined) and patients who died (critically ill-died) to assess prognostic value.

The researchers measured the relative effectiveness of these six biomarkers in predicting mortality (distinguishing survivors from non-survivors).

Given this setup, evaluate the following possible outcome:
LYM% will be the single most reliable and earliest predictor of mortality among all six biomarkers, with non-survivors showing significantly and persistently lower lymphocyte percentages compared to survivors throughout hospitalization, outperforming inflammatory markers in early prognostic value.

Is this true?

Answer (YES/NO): NO